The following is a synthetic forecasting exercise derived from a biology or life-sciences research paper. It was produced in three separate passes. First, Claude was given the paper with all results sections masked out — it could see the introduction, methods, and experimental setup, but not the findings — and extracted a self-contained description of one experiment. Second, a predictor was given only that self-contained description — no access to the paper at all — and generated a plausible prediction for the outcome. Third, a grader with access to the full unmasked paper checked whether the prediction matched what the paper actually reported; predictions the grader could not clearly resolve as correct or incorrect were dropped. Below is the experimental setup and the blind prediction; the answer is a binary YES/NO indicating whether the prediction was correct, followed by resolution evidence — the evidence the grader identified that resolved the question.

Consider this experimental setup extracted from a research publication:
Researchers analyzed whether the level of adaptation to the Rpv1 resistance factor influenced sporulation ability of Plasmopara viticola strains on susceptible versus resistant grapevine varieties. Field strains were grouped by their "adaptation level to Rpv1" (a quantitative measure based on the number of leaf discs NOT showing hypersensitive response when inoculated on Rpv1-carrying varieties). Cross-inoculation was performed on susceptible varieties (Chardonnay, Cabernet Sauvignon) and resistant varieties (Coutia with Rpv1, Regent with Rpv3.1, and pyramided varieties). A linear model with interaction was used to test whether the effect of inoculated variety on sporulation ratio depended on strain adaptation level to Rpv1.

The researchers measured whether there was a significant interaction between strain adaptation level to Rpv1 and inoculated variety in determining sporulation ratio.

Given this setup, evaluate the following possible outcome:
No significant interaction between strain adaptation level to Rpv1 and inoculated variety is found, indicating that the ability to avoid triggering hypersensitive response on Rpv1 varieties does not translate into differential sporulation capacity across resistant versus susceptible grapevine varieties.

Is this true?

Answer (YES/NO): NO